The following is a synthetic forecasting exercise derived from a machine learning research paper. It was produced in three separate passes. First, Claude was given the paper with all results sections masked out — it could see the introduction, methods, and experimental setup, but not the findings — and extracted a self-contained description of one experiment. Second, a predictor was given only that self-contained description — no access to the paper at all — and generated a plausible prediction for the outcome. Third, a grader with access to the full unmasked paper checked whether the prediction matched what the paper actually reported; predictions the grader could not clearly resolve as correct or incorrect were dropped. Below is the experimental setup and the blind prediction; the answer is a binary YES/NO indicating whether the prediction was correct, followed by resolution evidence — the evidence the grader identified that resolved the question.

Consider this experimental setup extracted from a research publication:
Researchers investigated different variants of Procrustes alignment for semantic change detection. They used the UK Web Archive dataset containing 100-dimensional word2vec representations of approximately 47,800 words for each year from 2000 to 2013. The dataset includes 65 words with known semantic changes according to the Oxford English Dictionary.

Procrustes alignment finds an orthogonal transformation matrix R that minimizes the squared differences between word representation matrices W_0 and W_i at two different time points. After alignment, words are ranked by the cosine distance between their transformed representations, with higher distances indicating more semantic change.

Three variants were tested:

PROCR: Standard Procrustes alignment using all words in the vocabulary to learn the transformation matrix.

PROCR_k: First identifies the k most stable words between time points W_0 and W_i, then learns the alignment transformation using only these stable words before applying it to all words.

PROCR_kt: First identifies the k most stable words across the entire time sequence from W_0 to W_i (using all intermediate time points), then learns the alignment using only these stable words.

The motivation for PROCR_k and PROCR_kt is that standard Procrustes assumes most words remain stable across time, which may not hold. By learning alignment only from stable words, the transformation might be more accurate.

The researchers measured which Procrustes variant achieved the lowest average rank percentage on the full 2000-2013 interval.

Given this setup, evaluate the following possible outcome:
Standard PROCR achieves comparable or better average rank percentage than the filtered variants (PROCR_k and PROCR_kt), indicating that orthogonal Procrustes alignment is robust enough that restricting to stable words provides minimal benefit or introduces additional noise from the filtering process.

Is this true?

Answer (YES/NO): YES